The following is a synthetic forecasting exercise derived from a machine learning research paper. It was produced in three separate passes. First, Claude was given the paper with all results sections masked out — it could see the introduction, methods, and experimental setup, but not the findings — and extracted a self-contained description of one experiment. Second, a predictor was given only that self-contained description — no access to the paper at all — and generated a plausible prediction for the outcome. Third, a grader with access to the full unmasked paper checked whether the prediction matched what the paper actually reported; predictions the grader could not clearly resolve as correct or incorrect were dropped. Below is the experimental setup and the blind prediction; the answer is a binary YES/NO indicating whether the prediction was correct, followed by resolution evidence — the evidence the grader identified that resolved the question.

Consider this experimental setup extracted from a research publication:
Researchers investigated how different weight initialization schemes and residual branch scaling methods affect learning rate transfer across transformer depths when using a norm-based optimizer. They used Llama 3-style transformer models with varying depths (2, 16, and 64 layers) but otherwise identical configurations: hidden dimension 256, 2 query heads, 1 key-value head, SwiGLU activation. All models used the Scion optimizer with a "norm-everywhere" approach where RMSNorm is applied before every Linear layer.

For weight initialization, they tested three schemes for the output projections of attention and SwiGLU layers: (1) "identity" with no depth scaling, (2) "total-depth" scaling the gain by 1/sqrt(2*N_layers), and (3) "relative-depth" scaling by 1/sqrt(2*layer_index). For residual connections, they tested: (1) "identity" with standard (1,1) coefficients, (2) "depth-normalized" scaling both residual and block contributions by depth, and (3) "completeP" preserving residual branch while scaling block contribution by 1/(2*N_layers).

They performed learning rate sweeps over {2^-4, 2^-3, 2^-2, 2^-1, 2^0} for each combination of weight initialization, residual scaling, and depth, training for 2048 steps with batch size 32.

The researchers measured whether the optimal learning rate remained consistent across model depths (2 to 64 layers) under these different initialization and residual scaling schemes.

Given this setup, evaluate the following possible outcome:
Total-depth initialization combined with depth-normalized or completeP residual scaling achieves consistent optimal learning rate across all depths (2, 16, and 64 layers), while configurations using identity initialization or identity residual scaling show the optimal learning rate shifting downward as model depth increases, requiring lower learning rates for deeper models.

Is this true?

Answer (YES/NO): NO